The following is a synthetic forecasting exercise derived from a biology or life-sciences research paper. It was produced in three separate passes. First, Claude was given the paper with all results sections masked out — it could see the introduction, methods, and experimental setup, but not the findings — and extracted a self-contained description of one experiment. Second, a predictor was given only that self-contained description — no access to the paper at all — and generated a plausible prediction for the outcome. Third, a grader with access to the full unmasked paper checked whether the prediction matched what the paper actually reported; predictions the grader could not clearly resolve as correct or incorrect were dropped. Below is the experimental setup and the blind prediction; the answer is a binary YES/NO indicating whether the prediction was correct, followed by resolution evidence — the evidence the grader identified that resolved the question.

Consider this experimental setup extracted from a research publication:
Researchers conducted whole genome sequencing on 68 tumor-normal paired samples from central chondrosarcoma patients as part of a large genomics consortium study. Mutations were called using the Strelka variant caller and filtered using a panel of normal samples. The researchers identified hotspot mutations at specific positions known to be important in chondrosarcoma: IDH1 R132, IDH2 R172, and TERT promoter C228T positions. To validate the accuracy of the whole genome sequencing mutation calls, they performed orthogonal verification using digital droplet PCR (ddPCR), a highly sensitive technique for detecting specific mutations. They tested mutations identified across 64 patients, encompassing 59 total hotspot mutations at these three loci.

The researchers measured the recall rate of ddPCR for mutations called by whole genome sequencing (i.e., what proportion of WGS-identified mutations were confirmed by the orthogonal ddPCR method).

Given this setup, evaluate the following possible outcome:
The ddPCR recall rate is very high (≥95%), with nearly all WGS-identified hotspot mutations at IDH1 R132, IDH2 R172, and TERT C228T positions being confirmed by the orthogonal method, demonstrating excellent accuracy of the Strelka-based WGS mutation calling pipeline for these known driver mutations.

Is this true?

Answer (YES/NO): YES